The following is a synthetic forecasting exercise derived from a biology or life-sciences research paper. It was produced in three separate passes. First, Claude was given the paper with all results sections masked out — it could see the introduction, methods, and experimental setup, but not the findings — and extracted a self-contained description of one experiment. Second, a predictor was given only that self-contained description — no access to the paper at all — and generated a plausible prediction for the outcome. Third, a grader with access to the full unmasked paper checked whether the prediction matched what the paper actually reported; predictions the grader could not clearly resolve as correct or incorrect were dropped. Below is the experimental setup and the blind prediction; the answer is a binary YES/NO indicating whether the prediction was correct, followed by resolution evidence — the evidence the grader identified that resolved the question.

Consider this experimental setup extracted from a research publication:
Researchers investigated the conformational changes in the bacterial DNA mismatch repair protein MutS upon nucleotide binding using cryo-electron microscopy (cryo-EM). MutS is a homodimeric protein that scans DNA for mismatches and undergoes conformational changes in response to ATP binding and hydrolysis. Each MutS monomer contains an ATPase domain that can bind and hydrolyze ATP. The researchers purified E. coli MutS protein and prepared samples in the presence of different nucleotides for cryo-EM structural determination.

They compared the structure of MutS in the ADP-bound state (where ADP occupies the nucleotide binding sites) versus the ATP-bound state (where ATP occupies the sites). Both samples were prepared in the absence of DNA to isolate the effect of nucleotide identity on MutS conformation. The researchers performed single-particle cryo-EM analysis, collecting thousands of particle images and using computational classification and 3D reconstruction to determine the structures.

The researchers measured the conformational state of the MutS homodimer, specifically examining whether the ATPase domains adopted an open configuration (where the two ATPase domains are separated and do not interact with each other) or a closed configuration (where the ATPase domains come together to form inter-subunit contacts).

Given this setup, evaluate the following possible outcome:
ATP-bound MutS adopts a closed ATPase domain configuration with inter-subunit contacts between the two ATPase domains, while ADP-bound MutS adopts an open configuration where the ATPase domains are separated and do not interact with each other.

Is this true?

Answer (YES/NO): YES